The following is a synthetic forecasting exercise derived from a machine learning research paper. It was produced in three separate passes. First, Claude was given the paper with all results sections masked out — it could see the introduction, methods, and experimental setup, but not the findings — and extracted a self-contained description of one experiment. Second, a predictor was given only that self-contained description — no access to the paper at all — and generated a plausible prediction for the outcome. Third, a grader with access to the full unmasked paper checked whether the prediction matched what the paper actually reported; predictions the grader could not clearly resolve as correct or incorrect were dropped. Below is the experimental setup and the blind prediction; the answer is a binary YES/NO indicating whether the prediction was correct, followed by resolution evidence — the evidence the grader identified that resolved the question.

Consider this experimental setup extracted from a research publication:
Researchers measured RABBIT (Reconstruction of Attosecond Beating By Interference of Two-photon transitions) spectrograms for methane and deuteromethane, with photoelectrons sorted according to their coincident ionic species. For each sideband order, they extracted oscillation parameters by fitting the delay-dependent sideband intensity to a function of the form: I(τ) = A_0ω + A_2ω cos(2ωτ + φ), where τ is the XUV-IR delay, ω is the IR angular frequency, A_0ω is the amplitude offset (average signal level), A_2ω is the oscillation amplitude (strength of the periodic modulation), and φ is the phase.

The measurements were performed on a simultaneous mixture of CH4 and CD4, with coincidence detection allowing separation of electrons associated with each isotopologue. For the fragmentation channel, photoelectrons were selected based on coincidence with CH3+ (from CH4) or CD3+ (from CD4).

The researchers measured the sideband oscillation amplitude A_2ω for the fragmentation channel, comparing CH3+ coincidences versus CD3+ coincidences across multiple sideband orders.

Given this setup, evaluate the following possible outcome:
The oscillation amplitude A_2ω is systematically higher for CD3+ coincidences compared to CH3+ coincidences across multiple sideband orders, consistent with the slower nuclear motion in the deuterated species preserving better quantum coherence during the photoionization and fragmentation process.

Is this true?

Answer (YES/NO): YES